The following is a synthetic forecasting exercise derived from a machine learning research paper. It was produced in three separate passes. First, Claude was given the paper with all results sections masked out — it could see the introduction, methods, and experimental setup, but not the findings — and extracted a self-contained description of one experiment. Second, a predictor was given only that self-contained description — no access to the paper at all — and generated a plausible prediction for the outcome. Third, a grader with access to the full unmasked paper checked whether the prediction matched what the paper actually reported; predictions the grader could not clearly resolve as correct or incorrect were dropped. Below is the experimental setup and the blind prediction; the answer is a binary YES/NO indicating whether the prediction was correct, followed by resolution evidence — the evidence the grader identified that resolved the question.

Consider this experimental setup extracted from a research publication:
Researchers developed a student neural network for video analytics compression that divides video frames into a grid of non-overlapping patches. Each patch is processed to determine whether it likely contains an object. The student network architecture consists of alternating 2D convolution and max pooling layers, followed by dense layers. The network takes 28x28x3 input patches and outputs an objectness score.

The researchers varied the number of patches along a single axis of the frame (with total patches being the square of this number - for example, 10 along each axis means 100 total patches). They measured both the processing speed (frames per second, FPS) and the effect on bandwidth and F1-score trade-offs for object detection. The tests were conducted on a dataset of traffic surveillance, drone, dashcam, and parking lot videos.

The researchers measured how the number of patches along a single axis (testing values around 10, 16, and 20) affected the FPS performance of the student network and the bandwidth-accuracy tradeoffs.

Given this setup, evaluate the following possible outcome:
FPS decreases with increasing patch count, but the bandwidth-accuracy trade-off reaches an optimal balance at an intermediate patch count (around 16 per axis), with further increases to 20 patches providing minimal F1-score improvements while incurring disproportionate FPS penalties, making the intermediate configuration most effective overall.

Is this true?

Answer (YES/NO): NO